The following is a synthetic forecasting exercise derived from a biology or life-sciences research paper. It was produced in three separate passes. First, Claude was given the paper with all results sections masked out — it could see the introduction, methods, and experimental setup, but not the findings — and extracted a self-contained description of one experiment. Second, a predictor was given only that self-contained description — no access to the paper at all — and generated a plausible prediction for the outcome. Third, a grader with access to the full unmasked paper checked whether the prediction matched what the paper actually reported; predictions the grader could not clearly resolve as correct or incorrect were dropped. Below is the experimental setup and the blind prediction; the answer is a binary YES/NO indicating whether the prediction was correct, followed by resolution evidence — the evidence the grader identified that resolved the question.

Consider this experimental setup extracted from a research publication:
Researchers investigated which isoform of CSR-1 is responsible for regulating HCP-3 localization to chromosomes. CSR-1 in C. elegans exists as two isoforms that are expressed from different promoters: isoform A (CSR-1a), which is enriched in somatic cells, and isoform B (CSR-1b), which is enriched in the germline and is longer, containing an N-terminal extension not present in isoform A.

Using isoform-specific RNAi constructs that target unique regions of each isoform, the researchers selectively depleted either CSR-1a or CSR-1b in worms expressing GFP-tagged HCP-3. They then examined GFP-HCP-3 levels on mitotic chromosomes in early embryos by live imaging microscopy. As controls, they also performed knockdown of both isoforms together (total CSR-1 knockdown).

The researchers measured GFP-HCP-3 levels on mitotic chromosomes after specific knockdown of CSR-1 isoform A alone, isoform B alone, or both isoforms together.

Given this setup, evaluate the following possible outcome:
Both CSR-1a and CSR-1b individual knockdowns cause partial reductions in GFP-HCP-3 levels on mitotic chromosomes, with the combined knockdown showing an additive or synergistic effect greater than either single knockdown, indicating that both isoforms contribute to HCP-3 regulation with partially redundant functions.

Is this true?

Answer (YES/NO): NO